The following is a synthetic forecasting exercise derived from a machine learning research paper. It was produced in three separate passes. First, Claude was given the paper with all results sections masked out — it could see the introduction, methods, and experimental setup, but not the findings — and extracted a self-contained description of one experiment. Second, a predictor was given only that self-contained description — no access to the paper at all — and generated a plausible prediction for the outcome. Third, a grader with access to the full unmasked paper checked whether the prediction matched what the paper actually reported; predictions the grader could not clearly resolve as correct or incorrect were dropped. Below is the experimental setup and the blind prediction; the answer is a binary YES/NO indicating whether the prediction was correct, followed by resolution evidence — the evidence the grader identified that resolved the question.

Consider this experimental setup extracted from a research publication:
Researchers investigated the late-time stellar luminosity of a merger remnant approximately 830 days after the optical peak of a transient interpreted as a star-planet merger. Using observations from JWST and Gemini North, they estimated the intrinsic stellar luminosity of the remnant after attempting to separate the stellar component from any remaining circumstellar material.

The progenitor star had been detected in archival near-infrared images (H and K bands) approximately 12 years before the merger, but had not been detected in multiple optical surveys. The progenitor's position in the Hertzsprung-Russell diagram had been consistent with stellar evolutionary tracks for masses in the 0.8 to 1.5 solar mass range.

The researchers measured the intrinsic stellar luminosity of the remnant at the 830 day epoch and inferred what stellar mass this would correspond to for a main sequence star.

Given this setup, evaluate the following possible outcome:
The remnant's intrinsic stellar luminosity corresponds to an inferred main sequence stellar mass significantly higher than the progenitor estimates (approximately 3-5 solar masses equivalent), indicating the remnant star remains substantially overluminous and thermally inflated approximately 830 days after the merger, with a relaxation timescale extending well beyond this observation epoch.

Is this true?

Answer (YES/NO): NO